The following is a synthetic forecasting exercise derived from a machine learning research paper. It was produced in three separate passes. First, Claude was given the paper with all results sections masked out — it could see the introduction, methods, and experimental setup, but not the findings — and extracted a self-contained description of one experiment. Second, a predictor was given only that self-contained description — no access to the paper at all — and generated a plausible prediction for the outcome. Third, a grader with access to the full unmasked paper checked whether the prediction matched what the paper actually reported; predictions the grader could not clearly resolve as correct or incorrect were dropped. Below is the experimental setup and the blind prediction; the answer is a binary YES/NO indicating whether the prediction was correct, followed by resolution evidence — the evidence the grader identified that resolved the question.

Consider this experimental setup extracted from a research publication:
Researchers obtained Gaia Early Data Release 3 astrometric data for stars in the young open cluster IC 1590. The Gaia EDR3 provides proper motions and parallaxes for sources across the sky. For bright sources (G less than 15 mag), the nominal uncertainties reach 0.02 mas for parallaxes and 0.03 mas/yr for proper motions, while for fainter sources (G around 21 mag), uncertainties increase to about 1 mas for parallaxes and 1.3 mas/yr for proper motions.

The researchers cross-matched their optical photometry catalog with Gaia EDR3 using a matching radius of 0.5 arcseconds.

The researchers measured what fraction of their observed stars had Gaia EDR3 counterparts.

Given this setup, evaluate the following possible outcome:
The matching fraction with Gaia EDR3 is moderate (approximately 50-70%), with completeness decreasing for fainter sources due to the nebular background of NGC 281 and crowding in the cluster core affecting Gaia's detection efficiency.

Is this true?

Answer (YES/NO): NO